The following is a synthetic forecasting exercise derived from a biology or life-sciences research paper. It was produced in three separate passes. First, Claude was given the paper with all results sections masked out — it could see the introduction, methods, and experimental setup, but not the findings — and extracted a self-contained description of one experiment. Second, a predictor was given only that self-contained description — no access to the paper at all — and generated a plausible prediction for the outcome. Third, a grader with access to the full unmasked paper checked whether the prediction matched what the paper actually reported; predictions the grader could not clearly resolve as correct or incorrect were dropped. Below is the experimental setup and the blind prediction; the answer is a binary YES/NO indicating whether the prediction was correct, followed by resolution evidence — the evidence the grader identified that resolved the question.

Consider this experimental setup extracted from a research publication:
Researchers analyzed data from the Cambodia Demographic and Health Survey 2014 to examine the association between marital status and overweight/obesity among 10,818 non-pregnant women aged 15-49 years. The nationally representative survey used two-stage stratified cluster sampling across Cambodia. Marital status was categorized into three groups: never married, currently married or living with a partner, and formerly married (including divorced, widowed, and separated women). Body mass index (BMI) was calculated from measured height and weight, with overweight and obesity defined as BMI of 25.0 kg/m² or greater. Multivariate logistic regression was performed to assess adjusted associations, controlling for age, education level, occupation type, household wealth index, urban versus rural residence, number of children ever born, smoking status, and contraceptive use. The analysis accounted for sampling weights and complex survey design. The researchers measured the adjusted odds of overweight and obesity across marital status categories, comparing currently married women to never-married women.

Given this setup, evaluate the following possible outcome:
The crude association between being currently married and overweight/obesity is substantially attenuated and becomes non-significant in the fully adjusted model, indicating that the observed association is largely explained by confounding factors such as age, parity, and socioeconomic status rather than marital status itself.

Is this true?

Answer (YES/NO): NO